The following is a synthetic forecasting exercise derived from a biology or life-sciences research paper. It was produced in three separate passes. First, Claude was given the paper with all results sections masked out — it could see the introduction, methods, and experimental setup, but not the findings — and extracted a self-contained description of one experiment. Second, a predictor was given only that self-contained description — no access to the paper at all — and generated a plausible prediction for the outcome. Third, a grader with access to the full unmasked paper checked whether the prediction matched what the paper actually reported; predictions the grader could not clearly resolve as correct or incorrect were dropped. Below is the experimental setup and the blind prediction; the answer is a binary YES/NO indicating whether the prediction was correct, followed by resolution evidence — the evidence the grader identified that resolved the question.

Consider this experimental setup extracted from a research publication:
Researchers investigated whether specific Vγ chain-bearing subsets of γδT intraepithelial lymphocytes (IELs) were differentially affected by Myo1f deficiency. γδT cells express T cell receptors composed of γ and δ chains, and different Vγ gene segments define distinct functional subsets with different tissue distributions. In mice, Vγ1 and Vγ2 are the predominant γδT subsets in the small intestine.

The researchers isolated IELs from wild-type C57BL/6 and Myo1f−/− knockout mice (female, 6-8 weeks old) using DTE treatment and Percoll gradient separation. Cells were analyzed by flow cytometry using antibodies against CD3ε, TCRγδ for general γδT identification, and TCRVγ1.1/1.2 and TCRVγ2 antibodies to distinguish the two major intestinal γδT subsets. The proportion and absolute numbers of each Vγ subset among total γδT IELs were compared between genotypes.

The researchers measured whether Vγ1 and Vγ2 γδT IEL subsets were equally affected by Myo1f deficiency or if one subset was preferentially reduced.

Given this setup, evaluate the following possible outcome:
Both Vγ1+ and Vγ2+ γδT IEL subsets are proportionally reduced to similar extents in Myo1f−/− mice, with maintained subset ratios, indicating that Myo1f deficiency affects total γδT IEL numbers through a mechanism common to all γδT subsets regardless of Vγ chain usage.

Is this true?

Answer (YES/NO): NO